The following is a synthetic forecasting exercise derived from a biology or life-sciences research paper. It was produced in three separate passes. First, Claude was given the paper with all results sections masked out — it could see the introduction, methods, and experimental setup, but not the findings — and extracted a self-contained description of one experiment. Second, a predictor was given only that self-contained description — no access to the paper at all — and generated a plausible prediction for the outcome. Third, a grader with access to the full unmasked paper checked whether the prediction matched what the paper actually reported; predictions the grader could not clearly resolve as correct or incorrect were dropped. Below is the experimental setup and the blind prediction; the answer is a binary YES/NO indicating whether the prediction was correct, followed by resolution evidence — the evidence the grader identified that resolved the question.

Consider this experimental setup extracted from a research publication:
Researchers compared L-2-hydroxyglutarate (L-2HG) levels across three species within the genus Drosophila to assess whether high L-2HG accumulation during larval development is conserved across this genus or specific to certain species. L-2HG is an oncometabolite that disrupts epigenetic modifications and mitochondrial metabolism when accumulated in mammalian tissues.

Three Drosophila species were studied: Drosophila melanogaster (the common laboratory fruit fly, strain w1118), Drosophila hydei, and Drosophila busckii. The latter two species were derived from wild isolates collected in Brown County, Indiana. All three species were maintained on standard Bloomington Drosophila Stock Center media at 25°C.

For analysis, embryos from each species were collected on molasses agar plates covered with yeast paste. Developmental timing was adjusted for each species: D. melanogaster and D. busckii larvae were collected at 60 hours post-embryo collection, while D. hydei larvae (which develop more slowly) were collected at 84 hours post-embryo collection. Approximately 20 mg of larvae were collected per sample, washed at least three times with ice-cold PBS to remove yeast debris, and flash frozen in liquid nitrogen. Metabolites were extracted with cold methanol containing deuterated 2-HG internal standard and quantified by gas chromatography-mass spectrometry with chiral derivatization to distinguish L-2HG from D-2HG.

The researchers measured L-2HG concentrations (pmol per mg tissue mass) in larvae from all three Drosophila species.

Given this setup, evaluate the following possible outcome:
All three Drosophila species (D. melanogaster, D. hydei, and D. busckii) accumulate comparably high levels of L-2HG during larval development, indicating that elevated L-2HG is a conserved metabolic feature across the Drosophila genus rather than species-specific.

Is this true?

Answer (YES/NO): YES